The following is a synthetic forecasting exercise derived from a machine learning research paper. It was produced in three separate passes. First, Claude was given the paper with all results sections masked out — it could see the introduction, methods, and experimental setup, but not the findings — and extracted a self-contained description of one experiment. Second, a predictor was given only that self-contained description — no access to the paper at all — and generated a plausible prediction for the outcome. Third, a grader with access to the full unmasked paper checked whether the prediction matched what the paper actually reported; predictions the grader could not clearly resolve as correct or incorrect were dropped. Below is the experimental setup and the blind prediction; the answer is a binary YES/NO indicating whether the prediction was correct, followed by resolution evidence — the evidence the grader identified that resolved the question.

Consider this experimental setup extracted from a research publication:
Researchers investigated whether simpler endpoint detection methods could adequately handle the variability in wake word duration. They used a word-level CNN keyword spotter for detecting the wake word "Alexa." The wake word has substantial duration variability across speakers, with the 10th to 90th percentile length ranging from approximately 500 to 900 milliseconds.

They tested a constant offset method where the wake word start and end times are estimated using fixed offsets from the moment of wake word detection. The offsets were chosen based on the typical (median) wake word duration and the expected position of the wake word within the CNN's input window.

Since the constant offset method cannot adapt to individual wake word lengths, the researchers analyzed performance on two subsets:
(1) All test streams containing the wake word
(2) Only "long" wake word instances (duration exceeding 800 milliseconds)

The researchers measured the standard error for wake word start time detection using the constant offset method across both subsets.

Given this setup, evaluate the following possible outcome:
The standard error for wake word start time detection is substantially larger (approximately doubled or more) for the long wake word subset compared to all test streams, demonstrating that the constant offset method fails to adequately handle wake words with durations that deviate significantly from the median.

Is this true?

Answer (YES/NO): NO